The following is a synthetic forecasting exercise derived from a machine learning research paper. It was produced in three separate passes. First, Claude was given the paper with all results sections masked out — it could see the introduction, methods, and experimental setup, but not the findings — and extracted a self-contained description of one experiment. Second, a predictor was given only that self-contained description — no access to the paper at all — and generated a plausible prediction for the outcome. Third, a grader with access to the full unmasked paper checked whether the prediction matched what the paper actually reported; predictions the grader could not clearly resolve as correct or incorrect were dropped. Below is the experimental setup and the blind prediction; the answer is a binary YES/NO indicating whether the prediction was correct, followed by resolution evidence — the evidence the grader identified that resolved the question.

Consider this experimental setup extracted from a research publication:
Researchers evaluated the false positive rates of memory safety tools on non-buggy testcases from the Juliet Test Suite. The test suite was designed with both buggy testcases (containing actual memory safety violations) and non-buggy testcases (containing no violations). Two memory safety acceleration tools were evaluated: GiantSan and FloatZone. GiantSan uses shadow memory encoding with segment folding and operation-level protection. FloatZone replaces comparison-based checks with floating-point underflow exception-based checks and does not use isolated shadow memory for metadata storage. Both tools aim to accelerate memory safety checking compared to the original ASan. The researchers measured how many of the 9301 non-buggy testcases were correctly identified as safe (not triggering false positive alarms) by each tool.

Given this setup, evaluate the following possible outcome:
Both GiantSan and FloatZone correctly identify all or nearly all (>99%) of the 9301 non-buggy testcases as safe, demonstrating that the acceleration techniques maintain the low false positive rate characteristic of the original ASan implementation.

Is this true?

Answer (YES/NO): NO